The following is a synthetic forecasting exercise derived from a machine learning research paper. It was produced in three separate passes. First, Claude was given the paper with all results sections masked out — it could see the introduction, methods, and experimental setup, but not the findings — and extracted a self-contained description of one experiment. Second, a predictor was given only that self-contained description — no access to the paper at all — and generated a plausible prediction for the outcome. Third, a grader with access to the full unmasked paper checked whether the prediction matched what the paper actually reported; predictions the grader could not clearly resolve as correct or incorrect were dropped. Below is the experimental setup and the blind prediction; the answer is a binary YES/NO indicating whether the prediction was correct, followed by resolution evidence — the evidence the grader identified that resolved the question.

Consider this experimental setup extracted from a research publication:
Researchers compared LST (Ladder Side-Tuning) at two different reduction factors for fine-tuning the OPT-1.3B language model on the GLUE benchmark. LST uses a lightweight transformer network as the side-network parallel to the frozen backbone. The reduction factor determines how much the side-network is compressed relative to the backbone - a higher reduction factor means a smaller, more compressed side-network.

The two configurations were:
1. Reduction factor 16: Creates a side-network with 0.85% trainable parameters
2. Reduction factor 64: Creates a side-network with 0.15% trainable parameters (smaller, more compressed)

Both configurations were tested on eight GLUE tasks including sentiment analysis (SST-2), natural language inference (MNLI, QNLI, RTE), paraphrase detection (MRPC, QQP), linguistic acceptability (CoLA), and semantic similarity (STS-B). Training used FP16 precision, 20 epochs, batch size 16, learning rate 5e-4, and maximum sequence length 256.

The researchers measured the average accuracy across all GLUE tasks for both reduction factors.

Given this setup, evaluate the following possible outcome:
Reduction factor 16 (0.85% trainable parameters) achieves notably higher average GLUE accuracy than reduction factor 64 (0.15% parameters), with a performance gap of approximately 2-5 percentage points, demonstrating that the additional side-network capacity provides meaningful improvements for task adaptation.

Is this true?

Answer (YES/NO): NO